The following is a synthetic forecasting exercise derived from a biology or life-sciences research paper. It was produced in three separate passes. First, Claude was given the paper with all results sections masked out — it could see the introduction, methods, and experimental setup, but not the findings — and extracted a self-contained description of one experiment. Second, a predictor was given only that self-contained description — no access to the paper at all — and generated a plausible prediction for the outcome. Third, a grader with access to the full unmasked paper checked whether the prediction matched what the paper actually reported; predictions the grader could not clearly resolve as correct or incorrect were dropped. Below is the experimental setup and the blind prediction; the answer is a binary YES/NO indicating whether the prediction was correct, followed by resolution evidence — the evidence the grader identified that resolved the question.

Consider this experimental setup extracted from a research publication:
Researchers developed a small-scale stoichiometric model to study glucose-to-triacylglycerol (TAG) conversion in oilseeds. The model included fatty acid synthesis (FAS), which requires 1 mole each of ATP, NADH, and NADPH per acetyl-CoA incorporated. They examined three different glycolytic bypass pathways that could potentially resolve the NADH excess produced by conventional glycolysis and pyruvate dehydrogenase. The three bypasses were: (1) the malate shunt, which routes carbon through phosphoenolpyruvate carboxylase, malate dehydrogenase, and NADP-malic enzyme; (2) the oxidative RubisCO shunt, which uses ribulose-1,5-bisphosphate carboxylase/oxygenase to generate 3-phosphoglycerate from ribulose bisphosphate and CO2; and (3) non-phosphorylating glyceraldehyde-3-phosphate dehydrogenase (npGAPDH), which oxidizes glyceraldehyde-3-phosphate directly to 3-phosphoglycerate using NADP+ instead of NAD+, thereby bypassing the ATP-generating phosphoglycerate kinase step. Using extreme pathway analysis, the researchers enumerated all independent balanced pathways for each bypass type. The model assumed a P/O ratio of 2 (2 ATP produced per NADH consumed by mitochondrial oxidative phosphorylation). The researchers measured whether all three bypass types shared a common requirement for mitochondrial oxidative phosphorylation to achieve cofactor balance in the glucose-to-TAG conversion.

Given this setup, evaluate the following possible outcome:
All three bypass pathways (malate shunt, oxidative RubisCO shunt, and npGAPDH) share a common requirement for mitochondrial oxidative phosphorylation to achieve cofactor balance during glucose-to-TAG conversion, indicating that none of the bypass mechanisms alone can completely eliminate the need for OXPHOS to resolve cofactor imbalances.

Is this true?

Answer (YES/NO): YES